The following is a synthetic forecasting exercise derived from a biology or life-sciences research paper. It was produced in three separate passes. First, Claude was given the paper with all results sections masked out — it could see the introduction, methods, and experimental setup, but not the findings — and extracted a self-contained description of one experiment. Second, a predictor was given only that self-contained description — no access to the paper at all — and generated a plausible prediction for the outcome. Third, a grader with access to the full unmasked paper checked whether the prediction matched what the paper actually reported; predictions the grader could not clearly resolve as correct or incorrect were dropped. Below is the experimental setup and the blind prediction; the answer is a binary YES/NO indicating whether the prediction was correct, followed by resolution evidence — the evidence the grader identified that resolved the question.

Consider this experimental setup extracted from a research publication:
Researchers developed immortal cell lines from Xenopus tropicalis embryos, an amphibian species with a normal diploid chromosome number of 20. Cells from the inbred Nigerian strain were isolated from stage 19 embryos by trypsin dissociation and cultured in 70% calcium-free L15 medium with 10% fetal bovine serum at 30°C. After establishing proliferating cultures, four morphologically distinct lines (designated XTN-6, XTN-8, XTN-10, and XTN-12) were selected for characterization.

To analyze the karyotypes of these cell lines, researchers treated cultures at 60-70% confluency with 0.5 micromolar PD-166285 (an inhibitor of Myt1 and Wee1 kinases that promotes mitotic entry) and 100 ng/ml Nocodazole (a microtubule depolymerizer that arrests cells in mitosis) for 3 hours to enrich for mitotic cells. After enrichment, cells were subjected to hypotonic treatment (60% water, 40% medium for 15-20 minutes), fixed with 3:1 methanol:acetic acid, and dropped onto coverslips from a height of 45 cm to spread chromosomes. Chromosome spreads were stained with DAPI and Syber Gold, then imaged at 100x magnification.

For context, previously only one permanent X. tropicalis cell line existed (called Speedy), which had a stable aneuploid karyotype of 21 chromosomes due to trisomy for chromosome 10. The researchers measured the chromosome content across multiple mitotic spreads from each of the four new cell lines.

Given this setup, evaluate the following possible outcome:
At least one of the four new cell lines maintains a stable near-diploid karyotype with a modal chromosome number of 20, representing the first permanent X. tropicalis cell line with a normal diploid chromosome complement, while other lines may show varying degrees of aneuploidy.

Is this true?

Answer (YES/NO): YES